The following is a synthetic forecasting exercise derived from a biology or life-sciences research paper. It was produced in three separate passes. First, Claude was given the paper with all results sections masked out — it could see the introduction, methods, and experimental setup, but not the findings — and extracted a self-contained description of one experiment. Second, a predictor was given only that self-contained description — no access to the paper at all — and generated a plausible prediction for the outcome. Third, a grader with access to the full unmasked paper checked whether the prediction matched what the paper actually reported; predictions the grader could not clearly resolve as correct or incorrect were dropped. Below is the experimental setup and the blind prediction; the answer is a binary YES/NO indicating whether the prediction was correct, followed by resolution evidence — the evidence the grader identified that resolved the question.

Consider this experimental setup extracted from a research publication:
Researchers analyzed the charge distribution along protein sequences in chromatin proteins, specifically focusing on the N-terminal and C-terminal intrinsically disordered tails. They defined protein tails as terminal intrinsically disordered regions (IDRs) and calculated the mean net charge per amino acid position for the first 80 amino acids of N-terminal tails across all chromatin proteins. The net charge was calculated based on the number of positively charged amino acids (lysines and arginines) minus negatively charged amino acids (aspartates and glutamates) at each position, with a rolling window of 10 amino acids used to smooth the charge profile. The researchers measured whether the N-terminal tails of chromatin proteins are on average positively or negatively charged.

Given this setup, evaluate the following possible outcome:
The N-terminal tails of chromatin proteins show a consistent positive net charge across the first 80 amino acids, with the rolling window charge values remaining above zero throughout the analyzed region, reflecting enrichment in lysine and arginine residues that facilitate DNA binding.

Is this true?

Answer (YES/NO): NO